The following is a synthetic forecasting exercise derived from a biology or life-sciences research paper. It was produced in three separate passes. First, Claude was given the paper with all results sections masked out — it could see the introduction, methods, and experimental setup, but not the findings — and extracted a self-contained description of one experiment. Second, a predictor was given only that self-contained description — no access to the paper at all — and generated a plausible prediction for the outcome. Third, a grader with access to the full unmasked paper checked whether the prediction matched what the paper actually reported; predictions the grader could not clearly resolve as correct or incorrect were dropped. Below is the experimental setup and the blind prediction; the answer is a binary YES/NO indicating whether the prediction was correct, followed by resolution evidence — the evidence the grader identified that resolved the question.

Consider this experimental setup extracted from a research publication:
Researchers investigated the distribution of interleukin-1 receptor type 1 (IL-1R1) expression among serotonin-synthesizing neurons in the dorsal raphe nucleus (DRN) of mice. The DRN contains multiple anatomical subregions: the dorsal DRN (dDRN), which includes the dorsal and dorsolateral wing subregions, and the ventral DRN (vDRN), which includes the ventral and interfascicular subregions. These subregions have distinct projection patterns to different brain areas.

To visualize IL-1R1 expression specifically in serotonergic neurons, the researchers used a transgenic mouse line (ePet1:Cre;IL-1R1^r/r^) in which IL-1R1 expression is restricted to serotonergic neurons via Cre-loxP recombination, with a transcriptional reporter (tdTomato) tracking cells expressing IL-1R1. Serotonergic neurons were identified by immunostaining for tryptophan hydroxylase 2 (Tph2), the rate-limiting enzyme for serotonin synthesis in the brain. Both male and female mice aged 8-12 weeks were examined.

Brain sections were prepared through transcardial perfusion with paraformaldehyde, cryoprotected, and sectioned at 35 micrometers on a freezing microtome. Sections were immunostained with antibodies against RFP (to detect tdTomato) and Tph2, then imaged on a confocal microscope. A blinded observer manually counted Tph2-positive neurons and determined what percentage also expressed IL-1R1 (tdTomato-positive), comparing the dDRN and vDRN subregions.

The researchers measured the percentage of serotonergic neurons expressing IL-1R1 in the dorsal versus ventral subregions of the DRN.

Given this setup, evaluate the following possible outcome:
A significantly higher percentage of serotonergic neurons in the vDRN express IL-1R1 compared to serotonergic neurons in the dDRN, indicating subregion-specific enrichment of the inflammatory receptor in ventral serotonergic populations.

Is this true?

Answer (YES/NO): NO